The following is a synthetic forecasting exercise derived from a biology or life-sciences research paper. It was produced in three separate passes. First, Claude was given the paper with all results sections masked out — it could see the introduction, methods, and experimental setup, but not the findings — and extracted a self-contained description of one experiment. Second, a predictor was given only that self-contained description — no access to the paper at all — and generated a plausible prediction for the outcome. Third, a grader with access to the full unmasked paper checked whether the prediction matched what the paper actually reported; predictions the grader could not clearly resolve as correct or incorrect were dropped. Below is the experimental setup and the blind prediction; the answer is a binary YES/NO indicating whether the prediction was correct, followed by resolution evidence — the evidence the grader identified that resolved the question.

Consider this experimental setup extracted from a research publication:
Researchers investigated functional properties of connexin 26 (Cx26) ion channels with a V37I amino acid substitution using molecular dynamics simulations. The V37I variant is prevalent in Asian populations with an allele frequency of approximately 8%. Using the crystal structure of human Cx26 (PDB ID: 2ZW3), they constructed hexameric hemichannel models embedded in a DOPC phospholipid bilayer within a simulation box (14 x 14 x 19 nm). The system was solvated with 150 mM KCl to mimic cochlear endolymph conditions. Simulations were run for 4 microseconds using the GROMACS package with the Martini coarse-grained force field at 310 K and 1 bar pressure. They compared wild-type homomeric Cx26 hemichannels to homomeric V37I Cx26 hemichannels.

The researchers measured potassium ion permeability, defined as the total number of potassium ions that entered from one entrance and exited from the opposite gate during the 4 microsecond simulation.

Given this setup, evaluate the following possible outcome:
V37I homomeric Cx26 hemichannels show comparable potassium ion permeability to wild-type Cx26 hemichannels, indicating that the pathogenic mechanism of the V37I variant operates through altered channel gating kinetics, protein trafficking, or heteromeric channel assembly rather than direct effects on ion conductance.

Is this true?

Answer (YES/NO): NO